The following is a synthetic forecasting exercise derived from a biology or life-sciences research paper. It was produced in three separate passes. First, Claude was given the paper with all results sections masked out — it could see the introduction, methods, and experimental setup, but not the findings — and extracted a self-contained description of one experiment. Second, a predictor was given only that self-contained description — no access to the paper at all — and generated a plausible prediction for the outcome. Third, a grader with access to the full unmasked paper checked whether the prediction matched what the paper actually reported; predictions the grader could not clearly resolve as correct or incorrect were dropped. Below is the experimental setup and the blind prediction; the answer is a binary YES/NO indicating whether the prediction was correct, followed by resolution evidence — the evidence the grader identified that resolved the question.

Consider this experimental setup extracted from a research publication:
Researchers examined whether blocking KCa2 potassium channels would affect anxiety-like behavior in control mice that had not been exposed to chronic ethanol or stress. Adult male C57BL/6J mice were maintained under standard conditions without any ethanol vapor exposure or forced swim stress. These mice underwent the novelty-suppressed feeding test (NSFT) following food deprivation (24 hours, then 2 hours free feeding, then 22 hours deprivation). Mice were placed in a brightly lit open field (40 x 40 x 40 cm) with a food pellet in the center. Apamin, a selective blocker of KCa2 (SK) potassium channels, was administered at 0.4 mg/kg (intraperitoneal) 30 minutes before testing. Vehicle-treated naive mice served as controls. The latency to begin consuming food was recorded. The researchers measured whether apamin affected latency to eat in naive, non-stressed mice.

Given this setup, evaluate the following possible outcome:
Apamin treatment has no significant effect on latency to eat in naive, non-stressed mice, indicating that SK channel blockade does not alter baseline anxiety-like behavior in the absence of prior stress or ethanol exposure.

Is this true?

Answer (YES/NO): YES